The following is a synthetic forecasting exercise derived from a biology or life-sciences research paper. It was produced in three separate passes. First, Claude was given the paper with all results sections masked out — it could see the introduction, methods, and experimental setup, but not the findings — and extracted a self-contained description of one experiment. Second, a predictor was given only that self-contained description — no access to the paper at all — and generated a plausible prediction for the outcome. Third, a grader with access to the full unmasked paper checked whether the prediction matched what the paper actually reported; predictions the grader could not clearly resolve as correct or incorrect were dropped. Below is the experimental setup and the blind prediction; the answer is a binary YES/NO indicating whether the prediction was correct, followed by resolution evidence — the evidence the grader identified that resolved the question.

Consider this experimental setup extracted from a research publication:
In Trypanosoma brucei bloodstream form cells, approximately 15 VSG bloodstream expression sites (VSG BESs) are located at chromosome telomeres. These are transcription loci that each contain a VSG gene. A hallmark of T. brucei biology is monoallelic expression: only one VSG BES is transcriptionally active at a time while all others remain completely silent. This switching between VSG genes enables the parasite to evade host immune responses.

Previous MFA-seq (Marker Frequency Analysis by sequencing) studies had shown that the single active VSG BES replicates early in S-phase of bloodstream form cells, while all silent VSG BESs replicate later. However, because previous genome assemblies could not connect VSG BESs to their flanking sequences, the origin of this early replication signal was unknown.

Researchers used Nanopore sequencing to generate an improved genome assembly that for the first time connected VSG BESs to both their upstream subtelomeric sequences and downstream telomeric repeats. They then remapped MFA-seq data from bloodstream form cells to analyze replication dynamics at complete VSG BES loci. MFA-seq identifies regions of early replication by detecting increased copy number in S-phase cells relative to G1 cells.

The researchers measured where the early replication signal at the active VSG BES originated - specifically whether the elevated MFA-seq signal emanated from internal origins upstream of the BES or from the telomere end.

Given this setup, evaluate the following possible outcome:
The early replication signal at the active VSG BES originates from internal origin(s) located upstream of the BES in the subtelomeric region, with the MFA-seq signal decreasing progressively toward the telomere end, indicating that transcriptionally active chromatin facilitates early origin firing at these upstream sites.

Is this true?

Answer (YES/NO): NO